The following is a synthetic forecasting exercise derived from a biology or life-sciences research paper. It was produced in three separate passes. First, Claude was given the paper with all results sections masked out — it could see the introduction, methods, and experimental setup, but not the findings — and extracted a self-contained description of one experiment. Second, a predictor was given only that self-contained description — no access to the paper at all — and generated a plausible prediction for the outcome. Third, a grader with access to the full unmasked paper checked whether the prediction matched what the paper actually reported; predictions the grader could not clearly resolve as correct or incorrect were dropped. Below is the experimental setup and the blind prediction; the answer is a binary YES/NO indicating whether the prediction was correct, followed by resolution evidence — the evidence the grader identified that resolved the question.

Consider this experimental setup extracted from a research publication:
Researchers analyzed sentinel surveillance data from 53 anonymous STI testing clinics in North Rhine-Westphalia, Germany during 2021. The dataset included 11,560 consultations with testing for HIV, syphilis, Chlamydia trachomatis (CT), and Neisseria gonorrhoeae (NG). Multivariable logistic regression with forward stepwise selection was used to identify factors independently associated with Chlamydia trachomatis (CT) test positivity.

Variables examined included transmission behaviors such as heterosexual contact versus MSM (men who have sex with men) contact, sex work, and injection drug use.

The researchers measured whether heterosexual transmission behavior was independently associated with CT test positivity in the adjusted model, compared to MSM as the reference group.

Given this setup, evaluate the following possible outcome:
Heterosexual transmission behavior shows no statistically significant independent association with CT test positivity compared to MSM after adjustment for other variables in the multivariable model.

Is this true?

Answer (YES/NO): NO